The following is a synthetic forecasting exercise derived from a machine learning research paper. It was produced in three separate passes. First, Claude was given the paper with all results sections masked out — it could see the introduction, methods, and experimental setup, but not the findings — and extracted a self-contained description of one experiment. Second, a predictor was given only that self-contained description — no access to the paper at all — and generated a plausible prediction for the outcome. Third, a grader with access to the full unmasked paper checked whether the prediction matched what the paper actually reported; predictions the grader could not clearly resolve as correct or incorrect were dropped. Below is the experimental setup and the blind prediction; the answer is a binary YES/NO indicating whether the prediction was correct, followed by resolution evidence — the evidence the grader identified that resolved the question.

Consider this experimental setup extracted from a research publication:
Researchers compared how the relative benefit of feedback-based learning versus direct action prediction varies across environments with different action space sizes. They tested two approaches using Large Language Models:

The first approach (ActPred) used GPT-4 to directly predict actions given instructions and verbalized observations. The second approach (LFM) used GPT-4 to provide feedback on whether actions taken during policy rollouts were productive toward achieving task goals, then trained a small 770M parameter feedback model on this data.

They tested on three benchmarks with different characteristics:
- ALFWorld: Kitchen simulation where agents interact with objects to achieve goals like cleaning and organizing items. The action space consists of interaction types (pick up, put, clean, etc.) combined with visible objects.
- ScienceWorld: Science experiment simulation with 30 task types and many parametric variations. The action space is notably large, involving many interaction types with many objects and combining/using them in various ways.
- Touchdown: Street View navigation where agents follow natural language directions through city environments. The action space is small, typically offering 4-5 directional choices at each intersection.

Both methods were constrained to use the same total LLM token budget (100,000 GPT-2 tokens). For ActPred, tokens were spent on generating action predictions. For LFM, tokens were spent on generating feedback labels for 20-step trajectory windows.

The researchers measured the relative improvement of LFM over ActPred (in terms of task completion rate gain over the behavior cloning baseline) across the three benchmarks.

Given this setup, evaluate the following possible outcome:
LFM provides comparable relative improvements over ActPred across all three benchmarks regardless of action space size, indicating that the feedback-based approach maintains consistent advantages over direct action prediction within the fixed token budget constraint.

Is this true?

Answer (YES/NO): NO